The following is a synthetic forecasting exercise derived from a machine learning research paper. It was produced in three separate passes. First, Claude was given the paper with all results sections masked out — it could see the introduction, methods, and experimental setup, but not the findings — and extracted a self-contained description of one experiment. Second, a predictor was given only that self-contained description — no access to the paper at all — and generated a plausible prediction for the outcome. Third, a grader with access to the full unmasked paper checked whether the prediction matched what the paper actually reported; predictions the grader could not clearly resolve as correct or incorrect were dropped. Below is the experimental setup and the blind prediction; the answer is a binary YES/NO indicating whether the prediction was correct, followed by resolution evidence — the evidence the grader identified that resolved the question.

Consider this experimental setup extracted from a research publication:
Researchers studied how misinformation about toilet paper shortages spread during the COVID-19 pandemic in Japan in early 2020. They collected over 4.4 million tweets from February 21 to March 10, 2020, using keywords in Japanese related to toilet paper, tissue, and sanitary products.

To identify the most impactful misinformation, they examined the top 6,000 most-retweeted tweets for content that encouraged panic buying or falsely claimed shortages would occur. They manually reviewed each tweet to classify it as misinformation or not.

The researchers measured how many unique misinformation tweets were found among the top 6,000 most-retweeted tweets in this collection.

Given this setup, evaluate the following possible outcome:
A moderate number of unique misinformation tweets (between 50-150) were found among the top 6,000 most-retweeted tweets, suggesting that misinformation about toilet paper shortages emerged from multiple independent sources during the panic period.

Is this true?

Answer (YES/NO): NO